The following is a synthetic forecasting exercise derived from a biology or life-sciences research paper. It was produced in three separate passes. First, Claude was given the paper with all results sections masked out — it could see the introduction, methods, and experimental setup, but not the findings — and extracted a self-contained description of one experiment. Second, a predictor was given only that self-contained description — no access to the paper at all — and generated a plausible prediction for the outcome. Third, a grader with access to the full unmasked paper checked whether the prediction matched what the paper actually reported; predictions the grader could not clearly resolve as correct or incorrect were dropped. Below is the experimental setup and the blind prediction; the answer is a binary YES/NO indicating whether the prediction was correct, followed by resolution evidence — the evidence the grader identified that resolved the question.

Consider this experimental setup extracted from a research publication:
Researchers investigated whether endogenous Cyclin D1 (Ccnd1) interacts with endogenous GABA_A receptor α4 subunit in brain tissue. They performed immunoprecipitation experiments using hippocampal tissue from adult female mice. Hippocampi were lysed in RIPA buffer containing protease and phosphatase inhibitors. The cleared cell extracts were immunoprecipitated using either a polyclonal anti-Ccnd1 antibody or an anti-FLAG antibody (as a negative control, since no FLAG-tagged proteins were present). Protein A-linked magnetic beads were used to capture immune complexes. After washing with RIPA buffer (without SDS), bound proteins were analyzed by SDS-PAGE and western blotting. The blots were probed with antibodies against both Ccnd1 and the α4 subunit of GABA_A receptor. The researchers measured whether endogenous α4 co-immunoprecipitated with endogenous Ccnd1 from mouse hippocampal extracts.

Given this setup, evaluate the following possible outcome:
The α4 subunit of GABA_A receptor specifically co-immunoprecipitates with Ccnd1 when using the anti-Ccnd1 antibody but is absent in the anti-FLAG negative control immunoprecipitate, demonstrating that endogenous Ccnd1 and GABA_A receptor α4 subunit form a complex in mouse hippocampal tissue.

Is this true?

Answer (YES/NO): YES